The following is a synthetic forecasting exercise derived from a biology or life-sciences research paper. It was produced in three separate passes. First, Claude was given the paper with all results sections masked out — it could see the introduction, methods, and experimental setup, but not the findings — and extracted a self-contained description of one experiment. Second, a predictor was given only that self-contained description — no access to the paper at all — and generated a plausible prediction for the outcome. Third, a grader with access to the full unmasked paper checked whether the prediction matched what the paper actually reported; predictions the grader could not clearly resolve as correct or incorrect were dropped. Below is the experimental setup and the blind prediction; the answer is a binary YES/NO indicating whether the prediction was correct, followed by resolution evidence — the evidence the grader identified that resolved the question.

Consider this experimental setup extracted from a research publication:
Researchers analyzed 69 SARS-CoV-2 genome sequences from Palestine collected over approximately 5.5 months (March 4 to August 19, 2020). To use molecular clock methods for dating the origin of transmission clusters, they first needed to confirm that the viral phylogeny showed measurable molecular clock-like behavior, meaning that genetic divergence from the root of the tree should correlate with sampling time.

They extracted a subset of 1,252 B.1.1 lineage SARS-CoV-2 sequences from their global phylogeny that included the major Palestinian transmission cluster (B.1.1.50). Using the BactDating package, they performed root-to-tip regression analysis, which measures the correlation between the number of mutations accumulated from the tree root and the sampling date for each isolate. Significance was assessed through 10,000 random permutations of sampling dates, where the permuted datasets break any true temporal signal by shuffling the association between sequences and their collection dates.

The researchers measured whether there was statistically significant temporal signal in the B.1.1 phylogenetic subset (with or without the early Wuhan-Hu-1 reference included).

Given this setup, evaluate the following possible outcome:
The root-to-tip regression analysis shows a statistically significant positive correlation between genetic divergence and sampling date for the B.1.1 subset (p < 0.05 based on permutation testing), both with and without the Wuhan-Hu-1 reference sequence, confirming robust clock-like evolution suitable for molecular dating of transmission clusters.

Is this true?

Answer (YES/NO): YES